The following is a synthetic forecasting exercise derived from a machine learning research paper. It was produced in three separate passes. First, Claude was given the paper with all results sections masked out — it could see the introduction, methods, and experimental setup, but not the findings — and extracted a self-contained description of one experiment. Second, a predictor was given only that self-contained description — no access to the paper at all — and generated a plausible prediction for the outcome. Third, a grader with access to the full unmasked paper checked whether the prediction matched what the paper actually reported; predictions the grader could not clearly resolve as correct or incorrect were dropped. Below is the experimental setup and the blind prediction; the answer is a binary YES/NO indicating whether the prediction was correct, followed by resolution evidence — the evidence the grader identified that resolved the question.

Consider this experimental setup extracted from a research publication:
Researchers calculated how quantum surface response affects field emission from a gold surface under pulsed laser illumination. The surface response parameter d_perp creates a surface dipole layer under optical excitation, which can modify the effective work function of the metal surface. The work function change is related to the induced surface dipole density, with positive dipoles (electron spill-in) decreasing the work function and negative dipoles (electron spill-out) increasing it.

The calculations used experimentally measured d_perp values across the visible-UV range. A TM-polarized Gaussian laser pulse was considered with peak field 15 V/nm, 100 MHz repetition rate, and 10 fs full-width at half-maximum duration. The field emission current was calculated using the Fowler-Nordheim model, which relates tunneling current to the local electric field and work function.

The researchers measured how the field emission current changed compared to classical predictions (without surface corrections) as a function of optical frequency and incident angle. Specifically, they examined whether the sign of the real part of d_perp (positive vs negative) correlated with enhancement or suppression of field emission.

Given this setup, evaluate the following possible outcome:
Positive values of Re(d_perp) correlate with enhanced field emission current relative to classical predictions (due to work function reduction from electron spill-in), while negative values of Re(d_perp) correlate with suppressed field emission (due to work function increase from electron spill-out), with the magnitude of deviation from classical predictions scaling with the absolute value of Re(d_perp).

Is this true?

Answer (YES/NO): NO